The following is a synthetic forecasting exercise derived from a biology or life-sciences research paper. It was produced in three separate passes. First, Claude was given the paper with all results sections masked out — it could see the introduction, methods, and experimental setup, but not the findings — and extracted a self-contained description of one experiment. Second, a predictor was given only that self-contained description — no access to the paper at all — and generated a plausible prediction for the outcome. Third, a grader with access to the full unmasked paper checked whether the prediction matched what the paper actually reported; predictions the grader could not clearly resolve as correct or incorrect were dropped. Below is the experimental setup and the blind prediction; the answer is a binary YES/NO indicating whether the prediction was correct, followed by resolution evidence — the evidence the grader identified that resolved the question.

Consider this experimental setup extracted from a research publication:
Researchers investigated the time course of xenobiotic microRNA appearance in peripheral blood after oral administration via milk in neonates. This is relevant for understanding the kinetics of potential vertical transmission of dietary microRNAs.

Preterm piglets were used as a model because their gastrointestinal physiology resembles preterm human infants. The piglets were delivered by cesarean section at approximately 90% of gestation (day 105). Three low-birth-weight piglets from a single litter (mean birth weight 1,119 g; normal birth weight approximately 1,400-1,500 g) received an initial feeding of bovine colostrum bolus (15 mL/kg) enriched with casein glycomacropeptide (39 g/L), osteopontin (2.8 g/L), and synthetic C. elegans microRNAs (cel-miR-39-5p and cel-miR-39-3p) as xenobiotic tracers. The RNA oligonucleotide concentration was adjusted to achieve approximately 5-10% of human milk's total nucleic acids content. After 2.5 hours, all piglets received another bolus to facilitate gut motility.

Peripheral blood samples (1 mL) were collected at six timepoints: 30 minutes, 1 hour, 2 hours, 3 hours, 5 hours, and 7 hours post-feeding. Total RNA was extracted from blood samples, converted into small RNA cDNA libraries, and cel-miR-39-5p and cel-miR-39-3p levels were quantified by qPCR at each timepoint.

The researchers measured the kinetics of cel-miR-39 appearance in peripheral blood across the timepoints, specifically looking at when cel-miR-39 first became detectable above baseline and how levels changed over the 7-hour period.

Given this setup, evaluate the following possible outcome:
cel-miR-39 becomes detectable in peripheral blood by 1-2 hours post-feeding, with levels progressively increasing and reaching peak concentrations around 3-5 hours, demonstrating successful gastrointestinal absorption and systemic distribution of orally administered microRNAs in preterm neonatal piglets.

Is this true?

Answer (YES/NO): NO